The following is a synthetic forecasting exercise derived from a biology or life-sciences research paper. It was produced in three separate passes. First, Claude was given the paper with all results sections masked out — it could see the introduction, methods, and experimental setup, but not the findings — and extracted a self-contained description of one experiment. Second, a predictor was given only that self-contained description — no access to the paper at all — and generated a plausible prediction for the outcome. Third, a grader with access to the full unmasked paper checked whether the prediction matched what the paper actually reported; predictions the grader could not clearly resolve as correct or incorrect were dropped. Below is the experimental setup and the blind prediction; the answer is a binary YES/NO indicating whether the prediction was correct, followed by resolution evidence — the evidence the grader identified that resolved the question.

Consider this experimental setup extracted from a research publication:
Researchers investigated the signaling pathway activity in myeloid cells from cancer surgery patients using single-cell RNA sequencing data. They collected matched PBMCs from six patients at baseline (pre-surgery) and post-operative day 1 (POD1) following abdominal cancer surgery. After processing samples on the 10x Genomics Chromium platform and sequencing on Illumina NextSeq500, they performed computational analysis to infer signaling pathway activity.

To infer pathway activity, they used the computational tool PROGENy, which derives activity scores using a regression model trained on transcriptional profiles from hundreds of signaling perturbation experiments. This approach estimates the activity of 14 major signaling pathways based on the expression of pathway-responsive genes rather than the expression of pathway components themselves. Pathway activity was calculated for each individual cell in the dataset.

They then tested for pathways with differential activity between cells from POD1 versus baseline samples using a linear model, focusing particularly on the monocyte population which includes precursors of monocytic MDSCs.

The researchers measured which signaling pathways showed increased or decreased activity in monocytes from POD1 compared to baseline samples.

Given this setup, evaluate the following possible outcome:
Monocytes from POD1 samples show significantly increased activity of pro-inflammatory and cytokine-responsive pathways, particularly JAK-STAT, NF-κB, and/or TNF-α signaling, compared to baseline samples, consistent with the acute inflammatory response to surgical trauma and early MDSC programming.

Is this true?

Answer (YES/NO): NO